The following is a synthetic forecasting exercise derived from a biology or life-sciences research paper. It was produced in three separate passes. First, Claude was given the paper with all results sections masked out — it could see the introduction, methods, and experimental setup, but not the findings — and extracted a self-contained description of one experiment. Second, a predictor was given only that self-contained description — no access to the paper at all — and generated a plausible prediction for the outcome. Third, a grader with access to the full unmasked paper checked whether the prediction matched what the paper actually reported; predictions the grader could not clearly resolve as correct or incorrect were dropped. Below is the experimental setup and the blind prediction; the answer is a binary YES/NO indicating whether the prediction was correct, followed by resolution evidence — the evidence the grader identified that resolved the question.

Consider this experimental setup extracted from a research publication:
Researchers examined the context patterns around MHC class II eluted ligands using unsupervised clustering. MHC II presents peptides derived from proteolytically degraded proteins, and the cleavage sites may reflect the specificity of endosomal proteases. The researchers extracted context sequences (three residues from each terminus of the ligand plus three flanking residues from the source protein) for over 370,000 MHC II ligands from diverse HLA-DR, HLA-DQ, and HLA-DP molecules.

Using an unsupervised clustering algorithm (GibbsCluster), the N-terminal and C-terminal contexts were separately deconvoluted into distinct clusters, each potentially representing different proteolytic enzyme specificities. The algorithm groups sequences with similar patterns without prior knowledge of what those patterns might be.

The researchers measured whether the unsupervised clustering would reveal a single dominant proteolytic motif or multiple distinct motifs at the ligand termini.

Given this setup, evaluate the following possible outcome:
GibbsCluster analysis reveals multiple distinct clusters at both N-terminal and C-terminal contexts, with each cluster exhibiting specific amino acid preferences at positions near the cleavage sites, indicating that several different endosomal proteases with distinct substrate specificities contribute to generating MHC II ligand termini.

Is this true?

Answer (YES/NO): YES